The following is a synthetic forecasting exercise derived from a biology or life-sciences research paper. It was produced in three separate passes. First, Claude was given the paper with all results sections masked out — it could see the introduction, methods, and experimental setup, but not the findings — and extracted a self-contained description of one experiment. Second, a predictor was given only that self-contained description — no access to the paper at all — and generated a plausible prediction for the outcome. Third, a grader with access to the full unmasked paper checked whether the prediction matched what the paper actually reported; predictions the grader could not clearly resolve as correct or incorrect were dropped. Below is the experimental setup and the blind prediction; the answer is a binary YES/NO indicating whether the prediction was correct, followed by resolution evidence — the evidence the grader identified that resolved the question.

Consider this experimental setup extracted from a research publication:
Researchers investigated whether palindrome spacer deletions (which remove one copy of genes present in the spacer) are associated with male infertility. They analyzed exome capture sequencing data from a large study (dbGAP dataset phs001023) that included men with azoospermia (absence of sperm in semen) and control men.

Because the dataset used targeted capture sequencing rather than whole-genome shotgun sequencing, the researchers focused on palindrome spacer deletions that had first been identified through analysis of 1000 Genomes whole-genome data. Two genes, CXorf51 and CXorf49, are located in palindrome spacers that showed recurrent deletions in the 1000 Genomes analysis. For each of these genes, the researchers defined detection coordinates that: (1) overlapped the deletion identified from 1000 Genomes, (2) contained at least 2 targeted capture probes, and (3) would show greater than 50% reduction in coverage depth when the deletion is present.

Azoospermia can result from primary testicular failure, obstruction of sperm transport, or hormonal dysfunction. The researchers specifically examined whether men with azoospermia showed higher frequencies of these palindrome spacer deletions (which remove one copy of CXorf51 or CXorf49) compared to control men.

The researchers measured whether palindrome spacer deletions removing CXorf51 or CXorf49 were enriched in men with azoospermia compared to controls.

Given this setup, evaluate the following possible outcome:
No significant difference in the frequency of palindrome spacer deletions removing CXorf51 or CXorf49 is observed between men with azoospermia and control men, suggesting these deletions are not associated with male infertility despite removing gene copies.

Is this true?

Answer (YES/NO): YES